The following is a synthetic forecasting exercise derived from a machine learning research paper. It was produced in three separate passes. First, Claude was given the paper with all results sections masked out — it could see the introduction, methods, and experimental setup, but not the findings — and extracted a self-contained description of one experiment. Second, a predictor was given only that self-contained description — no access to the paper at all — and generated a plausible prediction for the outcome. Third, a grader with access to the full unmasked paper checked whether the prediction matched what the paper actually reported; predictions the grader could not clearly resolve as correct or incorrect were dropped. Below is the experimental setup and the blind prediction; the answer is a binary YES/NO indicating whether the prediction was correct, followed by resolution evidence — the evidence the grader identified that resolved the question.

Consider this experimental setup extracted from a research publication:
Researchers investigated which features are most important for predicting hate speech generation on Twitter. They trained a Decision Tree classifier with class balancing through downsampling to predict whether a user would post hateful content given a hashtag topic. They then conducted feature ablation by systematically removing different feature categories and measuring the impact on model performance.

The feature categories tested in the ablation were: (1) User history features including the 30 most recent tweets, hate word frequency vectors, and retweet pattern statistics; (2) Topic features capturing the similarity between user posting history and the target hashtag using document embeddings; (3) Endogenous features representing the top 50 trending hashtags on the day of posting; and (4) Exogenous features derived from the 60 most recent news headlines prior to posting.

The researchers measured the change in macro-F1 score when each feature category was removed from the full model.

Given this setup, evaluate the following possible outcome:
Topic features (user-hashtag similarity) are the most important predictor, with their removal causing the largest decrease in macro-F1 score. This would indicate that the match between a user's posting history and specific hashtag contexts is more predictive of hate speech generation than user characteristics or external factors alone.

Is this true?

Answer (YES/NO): NO